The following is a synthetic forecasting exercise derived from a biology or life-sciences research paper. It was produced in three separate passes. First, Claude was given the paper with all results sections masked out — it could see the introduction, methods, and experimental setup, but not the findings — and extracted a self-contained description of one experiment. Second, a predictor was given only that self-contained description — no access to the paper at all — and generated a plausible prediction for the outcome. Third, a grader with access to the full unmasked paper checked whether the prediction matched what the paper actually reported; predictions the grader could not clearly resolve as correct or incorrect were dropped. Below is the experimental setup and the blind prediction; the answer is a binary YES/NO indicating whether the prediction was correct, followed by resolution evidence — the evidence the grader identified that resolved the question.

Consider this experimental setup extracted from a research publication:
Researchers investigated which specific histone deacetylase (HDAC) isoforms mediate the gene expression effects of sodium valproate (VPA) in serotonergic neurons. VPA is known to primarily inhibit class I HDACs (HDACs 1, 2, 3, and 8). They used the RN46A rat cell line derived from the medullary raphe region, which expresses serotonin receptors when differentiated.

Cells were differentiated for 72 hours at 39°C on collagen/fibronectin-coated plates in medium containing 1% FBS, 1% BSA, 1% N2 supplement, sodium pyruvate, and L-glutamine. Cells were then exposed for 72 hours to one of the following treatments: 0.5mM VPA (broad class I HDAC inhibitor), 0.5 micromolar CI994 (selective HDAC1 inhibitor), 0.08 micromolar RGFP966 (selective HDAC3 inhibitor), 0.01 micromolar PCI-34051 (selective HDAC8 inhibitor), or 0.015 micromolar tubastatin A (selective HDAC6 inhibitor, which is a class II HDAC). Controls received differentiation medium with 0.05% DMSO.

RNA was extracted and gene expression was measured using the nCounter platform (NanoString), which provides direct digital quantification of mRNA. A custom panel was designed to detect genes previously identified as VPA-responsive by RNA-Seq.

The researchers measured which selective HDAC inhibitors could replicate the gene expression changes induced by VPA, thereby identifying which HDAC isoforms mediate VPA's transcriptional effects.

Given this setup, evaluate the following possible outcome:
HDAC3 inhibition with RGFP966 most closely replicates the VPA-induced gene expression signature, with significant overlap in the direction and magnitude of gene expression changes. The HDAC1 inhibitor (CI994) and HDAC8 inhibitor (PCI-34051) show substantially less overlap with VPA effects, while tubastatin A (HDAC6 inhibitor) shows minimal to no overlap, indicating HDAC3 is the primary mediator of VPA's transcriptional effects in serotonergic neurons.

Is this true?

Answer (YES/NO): NO